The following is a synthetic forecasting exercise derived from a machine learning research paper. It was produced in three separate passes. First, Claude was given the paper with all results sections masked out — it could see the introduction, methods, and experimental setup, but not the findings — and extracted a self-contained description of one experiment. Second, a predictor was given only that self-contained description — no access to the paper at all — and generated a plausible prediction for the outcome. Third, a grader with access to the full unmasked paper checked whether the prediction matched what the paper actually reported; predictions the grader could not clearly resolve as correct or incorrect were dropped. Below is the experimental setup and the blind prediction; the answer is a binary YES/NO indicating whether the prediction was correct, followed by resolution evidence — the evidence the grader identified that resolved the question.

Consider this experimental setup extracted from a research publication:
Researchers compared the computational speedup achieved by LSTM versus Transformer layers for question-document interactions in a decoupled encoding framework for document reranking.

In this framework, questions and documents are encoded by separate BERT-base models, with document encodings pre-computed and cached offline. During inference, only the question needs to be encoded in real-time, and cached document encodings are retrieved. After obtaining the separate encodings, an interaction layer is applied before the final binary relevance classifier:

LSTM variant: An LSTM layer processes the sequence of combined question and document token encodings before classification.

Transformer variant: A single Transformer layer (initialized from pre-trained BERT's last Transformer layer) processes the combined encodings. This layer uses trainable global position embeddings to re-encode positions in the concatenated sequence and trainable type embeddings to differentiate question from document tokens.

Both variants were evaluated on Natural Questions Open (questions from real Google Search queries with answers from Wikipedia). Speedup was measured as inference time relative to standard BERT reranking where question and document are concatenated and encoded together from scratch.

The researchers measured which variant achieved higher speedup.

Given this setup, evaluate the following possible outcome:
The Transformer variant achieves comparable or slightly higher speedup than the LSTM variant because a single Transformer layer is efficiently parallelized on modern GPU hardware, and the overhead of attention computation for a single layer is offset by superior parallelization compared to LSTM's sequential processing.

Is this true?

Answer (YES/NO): YES